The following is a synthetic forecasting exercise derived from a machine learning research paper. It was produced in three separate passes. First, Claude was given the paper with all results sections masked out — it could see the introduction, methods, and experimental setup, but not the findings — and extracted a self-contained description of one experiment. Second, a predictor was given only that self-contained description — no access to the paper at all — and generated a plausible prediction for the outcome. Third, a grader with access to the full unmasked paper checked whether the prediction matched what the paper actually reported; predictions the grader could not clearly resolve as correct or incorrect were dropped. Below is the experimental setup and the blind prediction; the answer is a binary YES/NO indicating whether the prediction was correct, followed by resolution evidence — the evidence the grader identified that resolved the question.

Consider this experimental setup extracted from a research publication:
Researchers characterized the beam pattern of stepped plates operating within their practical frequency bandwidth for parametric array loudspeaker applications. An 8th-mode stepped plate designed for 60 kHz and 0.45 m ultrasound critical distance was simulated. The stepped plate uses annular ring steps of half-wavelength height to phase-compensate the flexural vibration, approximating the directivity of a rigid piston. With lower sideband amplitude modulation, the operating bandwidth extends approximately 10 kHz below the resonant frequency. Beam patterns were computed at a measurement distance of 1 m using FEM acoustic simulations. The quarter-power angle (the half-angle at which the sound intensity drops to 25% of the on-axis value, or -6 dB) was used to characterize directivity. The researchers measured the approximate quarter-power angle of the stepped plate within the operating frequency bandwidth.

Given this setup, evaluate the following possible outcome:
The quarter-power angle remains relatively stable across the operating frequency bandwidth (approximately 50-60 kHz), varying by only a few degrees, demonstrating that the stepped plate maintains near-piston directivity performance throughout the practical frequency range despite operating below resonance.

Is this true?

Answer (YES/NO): YES